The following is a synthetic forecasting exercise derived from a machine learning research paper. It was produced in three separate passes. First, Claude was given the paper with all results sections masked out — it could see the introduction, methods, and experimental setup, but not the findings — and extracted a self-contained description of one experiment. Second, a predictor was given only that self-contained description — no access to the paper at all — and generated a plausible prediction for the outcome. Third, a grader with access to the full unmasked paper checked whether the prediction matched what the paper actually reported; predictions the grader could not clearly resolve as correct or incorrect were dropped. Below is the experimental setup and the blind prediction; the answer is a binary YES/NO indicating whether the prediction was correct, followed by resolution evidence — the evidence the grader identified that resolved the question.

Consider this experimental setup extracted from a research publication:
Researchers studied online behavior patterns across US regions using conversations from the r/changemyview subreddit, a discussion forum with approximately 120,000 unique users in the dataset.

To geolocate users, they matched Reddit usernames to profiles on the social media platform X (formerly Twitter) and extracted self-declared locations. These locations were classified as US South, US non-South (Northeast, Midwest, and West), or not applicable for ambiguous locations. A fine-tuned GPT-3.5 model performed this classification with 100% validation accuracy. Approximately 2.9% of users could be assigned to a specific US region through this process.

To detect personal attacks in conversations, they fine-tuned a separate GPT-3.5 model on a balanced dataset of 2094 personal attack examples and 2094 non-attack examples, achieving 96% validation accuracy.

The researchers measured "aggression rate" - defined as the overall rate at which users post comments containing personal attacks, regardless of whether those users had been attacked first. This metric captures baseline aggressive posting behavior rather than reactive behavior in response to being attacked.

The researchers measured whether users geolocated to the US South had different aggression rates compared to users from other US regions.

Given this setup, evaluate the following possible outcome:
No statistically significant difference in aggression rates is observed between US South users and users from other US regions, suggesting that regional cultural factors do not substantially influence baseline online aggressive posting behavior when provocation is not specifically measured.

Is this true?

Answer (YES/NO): YES